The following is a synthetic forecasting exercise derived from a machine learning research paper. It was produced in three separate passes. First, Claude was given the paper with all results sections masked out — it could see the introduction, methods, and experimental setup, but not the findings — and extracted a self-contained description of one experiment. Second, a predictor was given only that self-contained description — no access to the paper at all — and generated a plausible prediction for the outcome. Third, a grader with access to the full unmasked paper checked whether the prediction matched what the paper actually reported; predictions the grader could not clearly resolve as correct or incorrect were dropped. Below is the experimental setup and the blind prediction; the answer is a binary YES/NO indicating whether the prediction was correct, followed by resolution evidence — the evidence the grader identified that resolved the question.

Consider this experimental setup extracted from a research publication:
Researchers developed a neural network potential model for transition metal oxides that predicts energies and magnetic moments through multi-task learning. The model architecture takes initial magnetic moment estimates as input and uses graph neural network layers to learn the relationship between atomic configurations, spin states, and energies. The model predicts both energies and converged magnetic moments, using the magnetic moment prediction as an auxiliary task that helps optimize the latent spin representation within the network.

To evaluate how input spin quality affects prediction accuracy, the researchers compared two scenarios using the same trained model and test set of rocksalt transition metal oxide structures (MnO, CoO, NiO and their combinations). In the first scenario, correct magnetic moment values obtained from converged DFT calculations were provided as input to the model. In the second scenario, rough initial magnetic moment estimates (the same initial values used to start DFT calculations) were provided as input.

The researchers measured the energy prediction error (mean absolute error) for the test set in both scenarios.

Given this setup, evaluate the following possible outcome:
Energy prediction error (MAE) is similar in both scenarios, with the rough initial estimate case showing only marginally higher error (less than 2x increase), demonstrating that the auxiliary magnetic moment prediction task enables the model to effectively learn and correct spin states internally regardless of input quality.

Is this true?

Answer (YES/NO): YES